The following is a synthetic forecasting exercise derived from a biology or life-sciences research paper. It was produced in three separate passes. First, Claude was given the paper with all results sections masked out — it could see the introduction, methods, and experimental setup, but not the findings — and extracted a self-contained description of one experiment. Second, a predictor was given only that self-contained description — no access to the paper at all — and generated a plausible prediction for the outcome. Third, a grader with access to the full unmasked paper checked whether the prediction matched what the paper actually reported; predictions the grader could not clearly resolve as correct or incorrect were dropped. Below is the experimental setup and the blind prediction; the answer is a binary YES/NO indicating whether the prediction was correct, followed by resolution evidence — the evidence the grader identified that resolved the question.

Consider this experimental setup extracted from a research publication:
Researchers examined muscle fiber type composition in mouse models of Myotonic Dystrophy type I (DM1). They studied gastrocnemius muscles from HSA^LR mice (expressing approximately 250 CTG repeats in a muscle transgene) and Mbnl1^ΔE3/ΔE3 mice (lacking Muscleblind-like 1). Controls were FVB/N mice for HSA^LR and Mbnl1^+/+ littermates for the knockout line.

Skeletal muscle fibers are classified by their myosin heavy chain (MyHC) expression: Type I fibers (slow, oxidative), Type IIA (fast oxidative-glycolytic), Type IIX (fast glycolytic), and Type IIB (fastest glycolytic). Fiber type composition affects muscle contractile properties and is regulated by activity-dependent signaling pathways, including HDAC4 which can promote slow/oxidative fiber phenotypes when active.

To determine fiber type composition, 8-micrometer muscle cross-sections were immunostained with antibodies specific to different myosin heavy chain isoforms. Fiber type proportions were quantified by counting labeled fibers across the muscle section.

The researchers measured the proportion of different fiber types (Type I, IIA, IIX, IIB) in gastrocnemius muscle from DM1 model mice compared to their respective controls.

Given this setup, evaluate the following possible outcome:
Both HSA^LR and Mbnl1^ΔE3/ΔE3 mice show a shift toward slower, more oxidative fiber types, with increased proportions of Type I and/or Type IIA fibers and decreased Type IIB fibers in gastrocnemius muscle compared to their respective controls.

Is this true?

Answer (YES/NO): YES